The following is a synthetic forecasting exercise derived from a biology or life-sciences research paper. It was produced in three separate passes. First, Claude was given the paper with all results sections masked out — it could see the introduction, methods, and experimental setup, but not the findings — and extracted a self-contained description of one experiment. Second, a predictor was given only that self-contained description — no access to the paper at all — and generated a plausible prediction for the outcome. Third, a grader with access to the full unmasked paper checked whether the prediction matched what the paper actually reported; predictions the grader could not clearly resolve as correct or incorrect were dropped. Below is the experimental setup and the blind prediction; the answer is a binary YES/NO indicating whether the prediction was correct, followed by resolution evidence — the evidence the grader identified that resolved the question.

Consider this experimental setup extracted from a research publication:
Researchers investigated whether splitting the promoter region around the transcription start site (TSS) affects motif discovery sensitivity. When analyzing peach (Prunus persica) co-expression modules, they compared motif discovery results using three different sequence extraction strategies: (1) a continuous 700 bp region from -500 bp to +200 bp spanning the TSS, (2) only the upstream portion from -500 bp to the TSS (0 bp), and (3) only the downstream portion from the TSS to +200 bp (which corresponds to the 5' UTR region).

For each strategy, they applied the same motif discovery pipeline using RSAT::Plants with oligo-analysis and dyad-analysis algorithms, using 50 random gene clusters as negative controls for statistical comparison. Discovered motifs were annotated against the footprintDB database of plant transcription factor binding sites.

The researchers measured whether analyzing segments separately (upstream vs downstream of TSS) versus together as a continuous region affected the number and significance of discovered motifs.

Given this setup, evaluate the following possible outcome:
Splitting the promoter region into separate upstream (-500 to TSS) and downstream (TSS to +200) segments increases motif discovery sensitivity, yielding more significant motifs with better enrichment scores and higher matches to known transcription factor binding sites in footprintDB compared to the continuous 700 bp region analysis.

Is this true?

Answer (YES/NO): NO